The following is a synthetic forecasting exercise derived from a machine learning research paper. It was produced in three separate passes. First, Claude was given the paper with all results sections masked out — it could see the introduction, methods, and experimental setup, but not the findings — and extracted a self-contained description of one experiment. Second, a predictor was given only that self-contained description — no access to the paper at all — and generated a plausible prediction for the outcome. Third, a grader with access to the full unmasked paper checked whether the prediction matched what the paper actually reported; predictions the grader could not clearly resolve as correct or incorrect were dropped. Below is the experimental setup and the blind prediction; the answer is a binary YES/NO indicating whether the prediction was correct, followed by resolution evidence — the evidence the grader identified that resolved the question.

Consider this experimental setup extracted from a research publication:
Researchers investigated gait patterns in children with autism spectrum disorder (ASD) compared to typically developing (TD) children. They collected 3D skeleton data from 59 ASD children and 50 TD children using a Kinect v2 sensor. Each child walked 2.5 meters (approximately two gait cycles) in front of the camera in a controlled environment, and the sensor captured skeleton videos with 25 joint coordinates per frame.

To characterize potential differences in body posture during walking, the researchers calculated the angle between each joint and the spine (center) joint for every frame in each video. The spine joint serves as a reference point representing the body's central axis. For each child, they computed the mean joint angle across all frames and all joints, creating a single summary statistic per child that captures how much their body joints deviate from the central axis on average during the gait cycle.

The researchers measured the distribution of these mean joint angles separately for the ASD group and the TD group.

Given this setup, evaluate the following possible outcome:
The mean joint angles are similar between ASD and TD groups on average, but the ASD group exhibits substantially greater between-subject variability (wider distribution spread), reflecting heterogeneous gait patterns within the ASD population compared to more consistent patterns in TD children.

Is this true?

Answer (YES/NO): NO